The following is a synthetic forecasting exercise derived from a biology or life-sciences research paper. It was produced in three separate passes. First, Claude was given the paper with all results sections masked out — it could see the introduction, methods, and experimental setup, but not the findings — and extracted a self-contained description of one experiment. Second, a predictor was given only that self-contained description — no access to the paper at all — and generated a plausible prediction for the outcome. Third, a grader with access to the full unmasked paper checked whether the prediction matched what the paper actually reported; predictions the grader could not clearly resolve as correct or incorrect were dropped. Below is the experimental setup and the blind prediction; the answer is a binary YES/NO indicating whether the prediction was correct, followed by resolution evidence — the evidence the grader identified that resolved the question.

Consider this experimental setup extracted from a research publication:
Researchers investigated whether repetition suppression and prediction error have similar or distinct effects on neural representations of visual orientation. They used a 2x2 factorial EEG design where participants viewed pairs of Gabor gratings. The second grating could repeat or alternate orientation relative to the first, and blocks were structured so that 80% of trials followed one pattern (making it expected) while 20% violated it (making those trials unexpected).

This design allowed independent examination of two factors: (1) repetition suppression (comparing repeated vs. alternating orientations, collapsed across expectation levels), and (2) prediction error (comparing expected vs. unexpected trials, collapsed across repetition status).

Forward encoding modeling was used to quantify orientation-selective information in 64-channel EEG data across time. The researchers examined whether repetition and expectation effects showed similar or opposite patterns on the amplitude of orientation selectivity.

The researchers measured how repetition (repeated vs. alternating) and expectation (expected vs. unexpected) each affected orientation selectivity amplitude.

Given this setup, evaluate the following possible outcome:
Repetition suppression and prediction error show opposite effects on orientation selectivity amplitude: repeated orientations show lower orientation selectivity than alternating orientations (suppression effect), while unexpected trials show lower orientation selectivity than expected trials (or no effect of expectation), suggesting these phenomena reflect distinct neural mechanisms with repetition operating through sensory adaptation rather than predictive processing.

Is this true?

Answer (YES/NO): NO